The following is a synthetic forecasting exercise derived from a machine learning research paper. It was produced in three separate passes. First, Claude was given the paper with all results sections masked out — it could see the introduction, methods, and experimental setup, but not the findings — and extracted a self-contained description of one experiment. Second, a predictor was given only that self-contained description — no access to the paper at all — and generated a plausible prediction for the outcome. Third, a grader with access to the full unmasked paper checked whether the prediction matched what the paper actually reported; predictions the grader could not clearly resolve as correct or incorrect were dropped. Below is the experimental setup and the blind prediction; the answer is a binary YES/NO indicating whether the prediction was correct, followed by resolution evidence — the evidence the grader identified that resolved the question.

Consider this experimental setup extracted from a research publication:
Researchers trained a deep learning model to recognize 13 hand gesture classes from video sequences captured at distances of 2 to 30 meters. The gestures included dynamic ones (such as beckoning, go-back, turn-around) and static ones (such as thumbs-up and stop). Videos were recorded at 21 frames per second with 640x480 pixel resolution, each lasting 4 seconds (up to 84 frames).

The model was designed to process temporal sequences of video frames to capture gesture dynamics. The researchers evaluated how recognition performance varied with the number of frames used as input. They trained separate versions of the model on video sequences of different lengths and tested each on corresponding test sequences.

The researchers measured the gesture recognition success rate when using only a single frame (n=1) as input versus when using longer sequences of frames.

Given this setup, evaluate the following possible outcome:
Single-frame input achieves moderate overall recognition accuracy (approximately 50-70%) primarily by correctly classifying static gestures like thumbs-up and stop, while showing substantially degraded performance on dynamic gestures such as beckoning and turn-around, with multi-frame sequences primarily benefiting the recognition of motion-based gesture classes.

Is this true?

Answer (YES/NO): NO